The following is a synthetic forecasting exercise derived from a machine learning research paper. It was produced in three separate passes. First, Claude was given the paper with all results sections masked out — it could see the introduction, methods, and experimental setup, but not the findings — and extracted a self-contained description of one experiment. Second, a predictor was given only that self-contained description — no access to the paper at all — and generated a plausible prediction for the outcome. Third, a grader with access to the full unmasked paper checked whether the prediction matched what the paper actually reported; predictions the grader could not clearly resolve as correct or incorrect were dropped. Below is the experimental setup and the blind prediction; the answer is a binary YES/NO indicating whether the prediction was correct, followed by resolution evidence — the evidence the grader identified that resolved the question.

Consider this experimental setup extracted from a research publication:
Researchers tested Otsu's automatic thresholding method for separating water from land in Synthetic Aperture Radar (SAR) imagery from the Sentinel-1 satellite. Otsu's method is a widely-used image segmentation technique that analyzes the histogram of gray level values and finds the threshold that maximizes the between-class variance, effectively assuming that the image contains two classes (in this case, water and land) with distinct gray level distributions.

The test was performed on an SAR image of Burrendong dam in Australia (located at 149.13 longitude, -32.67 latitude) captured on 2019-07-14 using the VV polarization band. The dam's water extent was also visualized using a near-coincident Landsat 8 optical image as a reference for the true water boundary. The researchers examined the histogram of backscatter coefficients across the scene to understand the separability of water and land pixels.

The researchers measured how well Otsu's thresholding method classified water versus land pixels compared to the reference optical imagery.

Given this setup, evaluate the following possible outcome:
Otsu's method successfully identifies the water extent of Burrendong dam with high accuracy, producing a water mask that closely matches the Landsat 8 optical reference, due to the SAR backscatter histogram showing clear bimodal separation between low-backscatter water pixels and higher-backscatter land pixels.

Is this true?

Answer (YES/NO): NO